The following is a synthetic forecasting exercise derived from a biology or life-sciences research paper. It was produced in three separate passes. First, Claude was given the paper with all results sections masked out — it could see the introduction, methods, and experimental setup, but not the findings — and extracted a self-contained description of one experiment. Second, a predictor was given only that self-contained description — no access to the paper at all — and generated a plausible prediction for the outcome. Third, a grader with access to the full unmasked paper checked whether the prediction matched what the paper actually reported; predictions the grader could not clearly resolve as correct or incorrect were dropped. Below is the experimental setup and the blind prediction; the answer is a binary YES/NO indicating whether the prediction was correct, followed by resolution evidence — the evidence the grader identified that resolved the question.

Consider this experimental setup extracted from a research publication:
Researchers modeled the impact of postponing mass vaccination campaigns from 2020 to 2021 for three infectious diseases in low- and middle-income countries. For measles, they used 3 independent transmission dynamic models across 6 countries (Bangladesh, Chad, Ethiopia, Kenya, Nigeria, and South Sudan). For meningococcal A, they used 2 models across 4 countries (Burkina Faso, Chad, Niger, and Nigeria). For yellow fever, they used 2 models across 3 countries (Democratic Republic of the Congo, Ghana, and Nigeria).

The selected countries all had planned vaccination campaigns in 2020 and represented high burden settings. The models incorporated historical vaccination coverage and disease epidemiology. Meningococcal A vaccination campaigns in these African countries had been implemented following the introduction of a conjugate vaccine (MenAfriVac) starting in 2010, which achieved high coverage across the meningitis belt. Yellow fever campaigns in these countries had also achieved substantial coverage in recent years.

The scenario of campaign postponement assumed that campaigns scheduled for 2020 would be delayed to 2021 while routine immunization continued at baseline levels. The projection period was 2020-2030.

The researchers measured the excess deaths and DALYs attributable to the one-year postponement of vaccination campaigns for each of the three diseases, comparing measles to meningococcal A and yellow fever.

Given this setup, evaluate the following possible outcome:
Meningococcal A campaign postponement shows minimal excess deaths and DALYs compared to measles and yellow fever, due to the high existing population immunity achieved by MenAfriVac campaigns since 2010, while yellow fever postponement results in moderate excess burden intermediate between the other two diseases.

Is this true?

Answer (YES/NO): NO